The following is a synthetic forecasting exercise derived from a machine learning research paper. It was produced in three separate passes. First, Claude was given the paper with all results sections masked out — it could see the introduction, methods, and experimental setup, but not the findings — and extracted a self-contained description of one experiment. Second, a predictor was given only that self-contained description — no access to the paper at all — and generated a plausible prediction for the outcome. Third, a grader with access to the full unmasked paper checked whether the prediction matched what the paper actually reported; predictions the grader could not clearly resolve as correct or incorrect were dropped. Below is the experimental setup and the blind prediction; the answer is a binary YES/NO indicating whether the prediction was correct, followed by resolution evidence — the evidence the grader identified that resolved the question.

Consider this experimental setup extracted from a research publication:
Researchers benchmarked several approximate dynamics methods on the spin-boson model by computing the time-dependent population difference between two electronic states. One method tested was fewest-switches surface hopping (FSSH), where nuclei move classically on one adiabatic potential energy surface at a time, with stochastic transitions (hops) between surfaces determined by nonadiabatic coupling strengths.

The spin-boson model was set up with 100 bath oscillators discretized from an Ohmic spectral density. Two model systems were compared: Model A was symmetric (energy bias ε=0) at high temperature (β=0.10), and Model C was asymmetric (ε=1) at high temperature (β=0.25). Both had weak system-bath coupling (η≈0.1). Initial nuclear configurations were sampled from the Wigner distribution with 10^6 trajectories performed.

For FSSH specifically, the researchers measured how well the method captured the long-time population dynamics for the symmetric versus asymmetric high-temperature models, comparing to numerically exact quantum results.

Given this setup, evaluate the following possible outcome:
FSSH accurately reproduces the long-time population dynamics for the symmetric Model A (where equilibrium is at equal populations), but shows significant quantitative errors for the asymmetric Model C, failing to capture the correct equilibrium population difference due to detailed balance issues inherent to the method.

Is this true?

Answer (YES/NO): NO